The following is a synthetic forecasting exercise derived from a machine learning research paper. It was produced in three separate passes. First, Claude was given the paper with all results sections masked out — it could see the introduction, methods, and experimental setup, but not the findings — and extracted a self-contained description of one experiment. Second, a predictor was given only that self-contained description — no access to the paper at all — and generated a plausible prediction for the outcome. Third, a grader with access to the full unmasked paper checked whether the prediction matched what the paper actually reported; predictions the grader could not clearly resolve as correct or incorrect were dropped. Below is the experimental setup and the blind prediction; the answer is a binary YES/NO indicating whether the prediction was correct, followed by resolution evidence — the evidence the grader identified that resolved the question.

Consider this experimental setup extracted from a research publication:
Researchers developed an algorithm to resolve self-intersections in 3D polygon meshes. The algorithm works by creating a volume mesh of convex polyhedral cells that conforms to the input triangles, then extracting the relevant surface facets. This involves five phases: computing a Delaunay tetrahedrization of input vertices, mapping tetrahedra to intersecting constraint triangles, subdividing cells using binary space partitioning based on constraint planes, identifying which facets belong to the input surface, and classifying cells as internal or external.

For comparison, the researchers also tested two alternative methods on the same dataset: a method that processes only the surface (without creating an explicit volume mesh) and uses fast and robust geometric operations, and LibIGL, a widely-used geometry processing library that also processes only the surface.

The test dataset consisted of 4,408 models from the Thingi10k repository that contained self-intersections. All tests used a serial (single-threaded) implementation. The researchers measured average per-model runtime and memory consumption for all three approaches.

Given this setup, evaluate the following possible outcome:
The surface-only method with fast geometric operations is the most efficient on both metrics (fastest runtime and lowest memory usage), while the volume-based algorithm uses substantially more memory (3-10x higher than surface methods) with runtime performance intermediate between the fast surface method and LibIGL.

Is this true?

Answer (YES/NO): NO